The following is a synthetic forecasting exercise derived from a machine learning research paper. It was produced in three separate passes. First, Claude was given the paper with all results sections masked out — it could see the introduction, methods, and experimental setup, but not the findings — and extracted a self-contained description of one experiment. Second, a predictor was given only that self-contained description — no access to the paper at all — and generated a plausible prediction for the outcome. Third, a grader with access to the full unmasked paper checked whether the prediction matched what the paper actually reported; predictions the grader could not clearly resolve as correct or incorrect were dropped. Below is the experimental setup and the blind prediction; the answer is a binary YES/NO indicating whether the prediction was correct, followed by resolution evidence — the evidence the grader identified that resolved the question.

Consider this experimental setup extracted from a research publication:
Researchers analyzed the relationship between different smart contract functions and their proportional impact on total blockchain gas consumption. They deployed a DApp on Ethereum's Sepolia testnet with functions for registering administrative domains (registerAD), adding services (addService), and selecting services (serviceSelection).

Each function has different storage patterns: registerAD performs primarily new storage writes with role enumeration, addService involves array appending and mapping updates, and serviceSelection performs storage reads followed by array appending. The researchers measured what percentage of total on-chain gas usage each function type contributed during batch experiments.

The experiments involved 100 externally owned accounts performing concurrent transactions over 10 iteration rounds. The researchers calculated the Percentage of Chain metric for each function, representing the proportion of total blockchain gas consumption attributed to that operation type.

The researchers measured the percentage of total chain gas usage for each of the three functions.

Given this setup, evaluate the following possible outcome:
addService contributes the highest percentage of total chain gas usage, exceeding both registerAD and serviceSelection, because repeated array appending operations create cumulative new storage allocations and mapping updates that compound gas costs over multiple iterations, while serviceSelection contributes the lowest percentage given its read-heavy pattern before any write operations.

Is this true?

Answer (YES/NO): NO